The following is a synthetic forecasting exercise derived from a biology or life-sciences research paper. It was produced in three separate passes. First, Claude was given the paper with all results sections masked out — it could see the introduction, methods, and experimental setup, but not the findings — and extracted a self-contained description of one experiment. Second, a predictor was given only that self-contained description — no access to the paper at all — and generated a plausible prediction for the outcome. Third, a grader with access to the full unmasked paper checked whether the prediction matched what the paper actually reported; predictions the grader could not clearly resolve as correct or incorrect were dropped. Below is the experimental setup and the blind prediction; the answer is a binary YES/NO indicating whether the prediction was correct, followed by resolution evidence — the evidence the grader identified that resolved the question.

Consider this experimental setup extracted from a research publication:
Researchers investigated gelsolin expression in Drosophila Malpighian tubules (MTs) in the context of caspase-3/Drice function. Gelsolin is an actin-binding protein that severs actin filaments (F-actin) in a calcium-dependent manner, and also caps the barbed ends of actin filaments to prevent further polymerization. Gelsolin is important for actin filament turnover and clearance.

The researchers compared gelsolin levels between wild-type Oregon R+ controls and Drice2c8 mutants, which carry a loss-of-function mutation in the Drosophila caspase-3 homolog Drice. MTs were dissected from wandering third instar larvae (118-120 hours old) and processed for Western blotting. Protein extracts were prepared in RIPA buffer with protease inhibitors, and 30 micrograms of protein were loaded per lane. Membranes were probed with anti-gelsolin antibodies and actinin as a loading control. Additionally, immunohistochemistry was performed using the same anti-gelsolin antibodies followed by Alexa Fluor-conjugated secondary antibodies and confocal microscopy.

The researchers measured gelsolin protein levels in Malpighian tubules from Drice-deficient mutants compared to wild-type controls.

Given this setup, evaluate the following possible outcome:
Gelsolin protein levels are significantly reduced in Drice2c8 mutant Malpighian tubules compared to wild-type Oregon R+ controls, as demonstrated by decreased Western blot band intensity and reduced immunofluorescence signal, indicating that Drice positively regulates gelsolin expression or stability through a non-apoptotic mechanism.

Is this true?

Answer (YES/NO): YES